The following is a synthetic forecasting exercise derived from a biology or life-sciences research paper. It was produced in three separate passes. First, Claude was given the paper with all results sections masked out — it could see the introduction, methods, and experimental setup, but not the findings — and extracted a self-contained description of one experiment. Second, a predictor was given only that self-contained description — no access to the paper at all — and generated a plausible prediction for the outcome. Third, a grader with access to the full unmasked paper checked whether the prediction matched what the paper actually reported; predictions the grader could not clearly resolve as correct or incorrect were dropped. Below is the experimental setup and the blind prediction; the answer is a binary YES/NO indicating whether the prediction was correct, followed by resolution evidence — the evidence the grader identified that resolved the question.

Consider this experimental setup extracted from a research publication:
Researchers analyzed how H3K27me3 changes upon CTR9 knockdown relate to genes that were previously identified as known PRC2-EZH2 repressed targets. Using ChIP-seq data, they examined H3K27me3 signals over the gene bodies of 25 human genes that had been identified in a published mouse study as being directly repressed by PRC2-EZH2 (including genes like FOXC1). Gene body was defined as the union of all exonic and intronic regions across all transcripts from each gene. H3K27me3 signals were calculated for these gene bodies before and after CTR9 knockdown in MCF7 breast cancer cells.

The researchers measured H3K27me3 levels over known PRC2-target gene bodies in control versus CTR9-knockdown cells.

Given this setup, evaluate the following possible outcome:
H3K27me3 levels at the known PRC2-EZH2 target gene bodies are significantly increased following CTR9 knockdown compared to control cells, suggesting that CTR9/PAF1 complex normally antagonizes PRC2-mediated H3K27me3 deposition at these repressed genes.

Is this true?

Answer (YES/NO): YES